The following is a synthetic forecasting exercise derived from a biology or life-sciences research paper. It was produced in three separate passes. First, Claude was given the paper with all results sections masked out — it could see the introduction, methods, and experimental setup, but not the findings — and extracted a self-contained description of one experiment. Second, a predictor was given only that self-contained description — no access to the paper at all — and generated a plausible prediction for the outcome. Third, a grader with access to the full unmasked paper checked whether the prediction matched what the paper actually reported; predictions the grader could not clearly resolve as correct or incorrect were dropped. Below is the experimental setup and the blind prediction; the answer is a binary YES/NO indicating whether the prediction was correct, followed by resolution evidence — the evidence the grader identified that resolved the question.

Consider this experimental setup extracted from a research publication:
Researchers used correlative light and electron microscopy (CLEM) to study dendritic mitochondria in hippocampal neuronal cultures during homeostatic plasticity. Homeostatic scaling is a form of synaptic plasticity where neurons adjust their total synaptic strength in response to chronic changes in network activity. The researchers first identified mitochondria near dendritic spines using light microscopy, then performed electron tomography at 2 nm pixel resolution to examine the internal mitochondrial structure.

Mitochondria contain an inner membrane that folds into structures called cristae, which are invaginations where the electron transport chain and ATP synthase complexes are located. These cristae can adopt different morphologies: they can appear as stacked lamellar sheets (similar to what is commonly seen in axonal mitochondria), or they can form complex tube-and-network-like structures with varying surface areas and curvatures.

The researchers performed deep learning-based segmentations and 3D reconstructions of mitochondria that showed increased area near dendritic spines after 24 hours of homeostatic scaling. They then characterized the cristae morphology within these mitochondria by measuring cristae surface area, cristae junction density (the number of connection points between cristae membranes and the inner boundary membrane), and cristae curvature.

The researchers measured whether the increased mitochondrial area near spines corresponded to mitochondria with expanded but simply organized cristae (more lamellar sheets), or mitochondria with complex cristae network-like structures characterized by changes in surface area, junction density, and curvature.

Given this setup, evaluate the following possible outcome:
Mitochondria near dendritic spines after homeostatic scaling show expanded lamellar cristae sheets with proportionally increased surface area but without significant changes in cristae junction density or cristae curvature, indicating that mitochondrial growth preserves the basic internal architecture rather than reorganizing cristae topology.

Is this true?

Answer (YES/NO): NO